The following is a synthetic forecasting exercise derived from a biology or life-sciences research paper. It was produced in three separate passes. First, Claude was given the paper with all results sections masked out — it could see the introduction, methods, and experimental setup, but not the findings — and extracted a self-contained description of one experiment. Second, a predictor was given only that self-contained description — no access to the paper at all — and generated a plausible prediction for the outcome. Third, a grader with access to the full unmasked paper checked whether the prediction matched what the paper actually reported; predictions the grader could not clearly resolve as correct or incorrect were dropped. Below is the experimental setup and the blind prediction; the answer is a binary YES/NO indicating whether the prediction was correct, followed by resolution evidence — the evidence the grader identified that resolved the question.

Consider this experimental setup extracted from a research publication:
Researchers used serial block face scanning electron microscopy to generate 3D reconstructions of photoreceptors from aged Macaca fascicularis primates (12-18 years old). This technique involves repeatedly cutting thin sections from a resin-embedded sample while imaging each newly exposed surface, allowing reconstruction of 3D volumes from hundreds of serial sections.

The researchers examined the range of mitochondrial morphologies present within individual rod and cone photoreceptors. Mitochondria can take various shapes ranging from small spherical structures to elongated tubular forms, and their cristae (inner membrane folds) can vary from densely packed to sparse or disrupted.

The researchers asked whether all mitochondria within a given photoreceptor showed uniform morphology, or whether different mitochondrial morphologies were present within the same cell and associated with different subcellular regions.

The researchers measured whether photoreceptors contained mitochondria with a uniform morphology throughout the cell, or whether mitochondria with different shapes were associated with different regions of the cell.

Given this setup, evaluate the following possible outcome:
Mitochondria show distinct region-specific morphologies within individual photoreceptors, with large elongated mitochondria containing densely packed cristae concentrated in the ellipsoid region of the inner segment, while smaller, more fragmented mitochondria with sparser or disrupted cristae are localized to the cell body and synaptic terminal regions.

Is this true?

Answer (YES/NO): NO